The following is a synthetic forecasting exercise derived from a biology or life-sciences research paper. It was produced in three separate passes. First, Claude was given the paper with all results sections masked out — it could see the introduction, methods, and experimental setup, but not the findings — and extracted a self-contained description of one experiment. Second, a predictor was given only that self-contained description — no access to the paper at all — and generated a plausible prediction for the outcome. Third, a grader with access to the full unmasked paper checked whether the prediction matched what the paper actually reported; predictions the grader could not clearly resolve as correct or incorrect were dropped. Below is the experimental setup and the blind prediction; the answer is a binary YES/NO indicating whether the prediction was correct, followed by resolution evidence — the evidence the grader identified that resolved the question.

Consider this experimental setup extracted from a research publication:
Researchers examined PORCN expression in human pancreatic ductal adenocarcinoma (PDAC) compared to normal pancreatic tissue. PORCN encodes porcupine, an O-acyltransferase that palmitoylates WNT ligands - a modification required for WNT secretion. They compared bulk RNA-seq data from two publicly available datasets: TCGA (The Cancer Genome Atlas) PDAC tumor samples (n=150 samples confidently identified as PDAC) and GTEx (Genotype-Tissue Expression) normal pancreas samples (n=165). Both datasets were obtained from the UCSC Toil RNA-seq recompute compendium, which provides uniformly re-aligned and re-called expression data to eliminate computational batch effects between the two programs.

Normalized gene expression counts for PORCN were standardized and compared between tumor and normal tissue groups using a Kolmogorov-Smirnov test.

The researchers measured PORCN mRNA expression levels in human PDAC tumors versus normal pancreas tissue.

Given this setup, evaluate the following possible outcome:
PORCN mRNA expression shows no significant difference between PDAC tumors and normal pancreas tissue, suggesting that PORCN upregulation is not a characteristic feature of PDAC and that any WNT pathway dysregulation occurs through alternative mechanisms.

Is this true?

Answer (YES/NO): NO